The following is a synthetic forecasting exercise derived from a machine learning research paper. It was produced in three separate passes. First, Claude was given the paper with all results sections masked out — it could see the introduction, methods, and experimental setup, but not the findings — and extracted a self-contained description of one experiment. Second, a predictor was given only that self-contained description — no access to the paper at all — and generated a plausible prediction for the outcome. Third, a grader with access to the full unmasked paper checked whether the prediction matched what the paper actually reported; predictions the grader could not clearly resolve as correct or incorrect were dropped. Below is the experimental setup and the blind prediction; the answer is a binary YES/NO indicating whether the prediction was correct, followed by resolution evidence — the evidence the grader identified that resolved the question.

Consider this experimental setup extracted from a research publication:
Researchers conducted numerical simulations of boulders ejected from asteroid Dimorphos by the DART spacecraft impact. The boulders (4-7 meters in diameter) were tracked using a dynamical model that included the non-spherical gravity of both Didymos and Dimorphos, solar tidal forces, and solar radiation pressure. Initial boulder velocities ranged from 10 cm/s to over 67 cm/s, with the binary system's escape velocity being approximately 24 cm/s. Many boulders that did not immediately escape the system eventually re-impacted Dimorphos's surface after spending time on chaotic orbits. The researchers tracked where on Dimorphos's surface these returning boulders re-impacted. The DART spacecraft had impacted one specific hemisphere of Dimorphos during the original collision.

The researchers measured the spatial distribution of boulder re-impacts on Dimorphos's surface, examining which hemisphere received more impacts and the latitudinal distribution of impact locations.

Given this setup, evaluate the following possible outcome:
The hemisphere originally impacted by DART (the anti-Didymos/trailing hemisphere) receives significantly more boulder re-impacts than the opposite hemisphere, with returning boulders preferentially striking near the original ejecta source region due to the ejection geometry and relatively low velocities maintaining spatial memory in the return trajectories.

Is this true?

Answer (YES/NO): NO